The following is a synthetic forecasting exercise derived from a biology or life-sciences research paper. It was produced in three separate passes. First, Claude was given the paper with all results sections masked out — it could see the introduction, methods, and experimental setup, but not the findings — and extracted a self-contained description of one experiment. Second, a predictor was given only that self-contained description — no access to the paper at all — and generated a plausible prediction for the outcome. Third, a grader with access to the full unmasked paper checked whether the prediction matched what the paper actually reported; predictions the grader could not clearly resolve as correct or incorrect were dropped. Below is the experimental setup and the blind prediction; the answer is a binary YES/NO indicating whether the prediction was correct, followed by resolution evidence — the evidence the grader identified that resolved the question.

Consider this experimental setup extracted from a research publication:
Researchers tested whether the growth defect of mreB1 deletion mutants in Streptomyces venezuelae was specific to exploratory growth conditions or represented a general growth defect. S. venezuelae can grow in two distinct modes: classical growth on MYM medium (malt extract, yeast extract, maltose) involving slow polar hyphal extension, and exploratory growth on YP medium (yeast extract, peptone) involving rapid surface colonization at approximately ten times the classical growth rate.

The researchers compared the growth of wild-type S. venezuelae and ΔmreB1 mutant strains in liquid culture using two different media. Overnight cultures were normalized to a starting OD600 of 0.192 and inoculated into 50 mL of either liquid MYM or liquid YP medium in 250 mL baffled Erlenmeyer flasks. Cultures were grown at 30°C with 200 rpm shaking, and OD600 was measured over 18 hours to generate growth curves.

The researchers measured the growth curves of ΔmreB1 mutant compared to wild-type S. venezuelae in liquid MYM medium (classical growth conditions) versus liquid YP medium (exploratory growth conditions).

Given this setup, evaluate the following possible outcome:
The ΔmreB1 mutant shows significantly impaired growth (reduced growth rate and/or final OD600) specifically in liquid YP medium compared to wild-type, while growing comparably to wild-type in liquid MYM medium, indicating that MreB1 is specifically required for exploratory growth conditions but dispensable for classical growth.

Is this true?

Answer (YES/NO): YES